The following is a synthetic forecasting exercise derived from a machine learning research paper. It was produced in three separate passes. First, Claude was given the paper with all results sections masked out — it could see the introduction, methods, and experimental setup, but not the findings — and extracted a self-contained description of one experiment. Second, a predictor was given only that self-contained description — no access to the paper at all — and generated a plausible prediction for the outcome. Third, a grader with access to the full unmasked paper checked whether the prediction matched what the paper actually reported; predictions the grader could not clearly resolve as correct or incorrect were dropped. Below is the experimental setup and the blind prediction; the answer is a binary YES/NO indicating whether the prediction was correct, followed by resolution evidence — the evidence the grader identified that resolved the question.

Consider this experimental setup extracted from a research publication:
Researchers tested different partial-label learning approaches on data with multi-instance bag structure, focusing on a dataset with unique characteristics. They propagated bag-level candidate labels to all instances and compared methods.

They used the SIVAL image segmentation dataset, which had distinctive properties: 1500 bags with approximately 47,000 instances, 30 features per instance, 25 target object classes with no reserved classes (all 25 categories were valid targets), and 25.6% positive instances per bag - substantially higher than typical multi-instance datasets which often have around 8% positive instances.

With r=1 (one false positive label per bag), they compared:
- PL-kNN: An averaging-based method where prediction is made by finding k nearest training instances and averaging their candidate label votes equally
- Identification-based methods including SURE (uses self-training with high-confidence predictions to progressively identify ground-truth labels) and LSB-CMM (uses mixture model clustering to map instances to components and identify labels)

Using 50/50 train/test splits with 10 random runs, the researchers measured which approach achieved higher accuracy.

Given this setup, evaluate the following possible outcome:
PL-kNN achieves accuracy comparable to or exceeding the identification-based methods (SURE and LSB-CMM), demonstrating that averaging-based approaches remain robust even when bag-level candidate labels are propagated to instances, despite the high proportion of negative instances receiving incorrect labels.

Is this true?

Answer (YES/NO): NO